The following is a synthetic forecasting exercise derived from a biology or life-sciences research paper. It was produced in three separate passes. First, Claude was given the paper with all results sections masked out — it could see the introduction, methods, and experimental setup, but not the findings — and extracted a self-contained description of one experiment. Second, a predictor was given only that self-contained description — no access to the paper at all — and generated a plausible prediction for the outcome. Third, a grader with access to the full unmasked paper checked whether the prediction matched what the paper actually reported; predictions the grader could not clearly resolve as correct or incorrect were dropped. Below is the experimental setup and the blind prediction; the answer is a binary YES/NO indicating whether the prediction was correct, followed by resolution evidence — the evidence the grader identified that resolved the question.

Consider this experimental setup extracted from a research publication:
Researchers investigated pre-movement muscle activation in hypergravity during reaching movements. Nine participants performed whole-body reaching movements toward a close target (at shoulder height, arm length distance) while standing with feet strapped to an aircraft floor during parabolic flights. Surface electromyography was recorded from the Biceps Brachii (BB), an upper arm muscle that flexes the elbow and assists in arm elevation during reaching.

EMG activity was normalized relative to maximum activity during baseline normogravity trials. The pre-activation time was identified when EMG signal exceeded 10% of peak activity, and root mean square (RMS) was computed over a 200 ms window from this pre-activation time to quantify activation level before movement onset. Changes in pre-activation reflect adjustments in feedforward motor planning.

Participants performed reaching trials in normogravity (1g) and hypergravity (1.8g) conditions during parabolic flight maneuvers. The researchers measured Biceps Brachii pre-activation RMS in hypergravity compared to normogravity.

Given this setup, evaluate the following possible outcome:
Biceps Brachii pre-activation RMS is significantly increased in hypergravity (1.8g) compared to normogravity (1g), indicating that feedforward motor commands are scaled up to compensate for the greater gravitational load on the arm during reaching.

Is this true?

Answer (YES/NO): NO